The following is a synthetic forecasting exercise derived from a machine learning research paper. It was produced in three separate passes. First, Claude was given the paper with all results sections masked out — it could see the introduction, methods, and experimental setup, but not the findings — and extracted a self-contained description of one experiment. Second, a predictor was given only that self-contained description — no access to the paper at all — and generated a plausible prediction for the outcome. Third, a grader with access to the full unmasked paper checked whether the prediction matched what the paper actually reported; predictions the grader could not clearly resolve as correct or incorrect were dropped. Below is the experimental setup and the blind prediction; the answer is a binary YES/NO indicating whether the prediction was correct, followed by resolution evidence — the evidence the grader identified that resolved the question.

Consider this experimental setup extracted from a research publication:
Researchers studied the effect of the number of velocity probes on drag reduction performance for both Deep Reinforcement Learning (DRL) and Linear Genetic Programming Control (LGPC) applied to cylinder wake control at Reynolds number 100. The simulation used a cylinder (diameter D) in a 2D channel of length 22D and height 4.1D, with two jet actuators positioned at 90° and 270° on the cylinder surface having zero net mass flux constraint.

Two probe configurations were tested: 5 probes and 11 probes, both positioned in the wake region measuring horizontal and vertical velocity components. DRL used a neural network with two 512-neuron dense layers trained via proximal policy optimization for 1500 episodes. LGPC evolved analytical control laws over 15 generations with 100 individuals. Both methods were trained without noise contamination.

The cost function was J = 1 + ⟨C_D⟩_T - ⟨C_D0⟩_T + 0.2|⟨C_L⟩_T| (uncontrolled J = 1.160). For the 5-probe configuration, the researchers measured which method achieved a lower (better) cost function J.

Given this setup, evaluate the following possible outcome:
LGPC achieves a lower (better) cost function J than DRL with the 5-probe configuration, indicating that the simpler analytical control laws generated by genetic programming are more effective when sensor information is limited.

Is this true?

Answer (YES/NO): YES